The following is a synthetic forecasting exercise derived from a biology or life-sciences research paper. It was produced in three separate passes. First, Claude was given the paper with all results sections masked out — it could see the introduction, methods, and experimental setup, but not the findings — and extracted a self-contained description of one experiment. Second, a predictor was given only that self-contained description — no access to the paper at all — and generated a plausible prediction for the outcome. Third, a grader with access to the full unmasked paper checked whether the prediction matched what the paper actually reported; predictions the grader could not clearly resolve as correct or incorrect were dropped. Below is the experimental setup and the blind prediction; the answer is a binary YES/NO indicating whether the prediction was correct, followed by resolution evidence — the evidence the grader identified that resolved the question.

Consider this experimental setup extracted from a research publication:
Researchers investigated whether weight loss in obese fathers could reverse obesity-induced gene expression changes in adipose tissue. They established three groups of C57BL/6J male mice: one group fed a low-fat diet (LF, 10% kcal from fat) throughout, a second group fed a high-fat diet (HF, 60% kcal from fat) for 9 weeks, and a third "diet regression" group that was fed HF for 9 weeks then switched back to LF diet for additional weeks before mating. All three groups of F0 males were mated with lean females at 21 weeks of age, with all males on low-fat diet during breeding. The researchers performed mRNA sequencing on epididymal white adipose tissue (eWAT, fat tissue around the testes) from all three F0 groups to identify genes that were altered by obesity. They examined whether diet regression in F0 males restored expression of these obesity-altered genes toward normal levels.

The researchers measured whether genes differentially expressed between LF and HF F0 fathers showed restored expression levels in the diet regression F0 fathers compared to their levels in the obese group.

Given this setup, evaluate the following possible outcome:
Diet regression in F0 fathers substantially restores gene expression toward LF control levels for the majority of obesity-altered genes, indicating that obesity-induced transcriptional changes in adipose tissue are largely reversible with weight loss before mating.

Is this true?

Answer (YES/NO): YES